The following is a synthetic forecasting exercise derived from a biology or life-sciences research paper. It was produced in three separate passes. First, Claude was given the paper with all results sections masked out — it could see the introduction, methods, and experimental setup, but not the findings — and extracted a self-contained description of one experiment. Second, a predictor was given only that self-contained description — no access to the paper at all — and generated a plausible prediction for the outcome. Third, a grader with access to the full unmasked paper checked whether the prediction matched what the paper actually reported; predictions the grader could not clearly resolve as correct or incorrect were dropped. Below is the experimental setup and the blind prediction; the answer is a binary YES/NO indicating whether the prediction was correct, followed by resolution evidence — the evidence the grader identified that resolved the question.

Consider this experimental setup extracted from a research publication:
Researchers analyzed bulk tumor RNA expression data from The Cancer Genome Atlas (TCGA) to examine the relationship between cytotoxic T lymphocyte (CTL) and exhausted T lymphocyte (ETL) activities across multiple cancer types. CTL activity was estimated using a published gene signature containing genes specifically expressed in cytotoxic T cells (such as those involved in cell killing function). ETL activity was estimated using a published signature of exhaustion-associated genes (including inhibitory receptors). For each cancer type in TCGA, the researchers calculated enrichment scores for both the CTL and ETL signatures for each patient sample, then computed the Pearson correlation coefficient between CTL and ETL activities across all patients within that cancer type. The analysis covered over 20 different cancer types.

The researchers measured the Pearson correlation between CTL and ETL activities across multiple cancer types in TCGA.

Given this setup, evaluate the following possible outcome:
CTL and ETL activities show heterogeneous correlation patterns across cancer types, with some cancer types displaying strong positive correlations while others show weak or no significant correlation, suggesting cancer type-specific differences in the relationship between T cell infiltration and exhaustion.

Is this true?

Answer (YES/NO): NO